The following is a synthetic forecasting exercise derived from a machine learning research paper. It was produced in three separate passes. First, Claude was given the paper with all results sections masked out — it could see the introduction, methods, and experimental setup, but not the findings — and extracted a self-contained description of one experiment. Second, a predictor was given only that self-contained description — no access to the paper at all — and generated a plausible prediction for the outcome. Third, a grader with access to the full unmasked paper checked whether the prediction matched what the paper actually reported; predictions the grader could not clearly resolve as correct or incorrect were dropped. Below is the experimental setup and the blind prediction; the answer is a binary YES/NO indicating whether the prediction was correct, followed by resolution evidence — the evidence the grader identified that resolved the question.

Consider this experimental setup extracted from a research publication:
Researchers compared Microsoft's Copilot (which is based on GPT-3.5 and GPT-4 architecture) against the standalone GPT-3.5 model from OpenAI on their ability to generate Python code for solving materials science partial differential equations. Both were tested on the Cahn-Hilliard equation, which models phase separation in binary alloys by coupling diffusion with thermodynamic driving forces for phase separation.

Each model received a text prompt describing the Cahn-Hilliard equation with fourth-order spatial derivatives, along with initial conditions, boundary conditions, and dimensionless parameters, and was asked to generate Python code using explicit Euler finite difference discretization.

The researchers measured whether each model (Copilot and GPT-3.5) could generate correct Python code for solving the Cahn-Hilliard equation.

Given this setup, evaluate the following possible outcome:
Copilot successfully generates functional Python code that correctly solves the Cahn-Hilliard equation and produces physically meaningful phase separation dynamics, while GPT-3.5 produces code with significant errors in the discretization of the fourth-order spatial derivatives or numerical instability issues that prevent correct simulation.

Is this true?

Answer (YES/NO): NO